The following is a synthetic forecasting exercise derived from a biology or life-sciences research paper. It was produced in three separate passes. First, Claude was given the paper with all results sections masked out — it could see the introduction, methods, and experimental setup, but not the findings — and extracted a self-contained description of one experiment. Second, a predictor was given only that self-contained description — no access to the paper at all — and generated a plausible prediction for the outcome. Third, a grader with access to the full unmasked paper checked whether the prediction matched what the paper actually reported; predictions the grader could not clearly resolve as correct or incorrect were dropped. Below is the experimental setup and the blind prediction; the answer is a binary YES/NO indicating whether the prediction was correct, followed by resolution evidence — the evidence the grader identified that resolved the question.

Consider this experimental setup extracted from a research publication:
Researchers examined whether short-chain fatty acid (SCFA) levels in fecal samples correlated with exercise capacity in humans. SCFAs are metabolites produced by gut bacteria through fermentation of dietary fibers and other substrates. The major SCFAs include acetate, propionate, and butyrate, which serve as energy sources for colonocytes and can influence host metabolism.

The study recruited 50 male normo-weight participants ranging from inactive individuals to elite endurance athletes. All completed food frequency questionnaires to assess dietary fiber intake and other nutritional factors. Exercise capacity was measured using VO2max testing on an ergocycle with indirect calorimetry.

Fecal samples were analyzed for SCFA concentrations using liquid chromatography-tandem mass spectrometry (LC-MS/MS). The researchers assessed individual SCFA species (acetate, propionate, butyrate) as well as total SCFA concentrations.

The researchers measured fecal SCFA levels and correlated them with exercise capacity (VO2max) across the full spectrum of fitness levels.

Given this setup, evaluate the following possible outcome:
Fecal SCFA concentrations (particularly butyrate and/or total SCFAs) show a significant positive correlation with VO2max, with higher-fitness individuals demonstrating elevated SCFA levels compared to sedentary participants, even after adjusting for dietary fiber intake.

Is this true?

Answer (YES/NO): NO